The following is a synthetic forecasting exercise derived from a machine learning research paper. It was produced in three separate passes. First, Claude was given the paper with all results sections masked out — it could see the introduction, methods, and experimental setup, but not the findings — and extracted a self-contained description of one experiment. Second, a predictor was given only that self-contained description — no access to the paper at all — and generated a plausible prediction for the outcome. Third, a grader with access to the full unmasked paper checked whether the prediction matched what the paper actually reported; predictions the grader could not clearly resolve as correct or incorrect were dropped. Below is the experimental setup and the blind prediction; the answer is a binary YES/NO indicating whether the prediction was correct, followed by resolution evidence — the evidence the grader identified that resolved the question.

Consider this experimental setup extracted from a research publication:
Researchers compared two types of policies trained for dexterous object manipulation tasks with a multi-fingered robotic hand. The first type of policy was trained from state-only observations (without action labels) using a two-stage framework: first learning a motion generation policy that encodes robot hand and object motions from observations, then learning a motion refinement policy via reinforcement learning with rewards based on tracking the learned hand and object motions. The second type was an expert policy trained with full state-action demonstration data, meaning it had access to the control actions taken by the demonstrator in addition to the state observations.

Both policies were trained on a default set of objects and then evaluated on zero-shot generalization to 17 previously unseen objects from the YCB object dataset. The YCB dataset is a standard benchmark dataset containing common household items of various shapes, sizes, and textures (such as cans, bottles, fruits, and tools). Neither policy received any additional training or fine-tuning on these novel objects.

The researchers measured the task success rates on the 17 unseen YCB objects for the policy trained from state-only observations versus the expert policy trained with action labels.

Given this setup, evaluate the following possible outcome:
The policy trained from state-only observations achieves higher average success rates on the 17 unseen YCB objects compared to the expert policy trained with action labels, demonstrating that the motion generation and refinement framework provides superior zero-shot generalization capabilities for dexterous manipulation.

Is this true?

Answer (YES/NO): YES